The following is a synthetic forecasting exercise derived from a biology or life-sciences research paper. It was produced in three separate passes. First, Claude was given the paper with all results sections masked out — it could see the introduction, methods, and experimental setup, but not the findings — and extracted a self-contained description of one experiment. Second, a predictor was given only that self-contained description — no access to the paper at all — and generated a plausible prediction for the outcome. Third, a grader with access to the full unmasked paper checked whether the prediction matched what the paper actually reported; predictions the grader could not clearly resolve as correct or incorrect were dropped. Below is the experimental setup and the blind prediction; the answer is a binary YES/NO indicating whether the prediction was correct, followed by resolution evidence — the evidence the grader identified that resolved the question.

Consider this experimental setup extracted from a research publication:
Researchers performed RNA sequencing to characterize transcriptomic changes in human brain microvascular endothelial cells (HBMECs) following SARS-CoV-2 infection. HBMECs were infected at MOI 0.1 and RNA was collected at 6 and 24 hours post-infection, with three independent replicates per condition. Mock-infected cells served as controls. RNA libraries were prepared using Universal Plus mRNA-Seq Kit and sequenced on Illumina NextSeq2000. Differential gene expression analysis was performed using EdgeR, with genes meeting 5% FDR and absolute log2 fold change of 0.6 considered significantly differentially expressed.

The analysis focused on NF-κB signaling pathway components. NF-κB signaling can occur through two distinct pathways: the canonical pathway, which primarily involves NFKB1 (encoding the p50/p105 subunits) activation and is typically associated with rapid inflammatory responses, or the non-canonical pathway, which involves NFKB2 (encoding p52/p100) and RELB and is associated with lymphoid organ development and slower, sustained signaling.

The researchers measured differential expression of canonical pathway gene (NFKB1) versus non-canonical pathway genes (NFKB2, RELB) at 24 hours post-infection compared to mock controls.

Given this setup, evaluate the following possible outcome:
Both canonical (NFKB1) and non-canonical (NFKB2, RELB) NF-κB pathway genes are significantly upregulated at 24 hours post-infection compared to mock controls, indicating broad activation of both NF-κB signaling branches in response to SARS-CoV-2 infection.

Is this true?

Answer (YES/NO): NO